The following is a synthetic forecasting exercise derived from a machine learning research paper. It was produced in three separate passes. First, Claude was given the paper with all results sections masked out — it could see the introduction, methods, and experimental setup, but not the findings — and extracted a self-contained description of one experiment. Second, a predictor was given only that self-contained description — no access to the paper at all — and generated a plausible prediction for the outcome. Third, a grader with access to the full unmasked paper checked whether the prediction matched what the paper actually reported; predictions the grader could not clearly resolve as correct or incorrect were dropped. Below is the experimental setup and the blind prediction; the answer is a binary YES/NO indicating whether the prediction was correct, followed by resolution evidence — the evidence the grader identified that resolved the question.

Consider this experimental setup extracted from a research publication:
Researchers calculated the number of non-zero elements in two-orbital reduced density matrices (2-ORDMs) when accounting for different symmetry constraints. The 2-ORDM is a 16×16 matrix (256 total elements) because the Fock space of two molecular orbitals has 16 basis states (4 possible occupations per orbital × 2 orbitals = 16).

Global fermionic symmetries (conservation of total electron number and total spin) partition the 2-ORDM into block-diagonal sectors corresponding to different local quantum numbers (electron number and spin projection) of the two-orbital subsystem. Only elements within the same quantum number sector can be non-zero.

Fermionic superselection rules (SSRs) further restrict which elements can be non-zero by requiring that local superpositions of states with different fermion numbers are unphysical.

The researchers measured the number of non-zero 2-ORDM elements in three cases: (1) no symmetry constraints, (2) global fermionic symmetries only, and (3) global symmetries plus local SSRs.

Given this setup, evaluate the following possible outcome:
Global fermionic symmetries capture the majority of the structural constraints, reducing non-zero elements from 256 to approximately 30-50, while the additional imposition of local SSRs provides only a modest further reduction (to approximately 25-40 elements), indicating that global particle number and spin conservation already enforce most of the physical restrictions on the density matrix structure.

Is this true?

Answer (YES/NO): NO